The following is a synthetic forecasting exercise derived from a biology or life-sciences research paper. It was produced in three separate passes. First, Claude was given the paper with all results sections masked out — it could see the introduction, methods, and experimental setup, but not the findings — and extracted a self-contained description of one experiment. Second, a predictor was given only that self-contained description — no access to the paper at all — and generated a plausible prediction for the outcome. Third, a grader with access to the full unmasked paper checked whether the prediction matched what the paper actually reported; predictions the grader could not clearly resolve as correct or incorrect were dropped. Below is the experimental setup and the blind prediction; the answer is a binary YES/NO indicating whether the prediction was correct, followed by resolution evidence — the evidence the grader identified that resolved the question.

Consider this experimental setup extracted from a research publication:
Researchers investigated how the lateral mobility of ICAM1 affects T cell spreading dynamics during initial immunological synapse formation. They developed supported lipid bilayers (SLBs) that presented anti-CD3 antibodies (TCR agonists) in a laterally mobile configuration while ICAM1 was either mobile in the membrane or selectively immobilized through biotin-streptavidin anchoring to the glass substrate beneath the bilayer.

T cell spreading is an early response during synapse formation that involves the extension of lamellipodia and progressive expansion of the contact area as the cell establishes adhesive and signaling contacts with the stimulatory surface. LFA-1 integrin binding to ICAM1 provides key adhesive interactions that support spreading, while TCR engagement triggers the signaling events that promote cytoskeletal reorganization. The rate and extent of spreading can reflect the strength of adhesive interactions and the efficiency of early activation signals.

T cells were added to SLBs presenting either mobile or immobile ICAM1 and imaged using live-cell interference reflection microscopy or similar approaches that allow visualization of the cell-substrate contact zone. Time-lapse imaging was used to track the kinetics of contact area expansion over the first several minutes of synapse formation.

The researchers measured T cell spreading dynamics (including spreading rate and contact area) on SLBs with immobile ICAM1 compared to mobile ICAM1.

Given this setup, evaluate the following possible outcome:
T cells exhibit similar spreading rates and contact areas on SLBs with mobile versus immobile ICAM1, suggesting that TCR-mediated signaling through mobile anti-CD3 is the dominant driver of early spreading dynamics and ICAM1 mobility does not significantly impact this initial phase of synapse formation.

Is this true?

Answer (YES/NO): NO